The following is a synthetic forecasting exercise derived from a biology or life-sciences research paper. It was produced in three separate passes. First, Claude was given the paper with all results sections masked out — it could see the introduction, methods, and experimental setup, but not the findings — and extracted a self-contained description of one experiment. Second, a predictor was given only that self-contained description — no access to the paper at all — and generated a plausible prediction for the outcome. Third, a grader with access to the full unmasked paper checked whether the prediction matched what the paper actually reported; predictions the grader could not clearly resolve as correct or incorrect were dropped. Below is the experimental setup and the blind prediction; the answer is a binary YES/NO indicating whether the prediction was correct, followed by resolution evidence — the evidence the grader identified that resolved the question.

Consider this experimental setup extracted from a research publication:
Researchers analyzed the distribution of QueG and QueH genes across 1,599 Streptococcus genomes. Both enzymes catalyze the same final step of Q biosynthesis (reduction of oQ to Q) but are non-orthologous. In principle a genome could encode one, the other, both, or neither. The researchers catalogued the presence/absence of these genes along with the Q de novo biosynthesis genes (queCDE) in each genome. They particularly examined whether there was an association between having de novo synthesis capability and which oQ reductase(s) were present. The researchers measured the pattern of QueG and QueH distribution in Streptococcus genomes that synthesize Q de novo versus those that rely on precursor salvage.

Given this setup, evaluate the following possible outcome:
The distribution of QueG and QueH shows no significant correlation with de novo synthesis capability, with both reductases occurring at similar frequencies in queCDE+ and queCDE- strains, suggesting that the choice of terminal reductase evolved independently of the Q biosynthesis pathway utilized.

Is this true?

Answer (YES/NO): NO